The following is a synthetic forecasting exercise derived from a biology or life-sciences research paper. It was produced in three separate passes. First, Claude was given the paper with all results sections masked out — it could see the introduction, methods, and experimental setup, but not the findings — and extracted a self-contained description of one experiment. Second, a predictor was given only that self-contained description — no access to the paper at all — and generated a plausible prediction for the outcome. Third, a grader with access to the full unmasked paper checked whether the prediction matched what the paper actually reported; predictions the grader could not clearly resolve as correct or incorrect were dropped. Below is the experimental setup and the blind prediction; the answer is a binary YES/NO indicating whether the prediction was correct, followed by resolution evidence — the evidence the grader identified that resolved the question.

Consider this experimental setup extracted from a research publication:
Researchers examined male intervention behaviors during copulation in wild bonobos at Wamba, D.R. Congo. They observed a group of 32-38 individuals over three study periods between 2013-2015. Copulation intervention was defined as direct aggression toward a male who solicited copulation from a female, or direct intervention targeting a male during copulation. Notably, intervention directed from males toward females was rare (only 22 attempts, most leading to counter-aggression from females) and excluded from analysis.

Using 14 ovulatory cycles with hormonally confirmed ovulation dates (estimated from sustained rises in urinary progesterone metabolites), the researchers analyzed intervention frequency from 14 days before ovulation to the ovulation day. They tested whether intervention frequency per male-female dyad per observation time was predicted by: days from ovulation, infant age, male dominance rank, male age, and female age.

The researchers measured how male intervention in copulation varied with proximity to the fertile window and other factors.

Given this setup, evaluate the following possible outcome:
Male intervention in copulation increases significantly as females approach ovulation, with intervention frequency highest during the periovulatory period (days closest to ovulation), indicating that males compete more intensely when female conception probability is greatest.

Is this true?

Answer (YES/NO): YES